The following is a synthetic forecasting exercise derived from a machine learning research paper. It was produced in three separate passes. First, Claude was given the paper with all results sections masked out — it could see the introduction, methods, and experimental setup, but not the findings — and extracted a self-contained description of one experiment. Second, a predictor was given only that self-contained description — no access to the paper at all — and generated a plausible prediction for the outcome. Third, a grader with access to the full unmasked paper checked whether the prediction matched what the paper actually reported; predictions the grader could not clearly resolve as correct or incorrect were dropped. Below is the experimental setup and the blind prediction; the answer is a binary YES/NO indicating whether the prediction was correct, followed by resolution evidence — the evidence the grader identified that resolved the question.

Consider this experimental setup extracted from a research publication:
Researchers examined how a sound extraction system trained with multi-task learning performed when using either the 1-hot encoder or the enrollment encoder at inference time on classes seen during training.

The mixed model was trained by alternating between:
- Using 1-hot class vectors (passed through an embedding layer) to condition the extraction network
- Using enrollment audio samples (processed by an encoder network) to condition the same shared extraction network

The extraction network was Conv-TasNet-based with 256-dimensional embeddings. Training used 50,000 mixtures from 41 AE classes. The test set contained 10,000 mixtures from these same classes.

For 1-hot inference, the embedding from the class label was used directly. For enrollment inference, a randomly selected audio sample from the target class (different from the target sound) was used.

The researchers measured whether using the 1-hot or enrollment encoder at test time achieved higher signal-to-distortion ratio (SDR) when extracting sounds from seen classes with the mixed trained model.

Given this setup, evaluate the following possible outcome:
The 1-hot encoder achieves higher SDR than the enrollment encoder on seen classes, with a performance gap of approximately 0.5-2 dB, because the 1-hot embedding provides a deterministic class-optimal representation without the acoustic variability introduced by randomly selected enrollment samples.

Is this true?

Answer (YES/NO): NO